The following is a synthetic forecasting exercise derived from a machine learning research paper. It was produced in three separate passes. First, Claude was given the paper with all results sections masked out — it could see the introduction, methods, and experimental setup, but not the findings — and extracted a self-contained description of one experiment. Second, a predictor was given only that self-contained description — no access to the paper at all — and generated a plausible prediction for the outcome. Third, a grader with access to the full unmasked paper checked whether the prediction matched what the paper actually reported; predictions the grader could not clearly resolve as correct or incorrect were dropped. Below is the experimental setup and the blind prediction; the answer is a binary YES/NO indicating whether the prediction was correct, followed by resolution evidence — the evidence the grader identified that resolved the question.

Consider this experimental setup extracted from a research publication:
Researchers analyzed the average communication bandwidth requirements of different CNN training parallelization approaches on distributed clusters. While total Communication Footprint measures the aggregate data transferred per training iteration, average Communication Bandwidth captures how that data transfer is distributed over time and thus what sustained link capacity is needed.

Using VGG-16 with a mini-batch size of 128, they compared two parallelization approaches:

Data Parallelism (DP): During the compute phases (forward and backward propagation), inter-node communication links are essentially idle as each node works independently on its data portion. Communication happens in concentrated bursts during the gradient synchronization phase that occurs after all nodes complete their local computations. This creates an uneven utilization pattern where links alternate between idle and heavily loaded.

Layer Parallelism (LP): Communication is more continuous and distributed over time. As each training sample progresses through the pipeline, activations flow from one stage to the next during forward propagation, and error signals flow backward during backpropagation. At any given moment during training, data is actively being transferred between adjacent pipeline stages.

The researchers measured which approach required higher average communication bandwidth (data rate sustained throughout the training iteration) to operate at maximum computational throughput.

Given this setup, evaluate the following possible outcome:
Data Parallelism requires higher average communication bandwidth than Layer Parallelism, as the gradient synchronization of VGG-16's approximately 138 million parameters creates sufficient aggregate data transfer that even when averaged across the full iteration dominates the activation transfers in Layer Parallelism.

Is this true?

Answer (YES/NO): NO